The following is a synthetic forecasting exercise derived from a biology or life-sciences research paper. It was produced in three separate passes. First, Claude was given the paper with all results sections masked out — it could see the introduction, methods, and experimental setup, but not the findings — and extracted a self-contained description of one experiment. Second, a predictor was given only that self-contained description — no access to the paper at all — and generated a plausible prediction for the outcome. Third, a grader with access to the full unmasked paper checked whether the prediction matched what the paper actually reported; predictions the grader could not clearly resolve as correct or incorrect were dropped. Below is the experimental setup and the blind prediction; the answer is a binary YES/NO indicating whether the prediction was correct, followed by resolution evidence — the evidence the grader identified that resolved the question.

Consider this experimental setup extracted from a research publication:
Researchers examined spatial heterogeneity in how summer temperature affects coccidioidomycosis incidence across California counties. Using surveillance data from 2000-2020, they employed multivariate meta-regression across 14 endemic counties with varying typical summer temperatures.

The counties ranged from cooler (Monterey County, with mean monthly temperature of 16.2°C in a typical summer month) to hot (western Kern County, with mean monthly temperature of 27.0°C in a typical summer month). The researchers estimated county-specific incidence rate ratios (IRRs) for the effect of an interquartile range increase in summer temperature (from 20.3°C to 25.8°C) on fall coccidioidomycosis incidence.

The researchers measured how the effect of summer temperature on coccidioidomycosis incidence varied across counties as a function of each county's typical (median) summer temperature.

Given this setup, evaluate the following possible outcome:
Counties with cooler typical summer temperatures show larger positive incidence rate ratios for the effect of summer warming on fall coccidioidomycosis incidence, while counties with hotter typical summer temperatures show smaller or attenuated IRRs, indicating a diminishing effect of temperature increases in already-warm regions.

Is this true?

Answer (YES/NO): YES